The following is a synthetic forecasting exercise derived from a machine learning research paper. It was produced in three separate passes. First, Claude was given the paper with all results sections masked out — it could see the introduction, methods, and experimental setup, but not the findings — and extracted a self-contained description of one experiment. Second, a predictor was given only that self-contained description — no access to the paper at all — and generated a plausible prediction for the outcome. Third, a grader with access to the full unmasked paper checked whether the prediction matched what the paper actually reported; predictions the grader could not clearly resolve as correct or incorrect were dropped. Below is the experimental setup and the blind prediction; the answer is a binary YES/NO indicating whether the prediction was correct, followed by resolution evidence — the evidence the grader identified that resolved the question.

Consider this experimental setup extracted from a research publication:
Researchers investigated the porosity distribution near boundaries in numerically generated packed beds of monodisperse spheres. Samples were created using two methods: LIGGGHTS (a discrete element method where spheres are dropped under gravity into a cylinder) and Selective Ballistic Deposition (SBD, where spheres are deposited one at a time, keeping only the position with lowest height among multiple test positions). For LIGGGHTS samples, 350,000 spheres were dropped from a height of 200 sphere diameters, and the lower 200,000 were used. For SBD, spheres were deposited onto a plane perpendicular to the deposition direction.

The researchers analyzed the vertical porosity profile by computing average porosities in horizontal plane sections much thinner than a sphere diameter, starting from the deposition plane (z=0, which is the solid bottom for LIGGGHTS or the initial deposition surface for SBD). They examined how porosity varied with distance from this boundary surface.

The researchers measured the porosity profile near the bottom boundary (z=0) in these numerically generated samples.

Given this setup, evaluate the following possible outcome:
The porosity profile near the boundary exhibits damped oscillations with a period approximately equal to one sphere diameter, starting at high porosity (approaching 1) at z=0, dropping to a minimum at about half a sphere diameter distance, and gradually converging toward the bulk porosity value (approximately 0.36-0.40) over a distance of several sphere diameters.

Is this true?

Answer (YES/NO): NO